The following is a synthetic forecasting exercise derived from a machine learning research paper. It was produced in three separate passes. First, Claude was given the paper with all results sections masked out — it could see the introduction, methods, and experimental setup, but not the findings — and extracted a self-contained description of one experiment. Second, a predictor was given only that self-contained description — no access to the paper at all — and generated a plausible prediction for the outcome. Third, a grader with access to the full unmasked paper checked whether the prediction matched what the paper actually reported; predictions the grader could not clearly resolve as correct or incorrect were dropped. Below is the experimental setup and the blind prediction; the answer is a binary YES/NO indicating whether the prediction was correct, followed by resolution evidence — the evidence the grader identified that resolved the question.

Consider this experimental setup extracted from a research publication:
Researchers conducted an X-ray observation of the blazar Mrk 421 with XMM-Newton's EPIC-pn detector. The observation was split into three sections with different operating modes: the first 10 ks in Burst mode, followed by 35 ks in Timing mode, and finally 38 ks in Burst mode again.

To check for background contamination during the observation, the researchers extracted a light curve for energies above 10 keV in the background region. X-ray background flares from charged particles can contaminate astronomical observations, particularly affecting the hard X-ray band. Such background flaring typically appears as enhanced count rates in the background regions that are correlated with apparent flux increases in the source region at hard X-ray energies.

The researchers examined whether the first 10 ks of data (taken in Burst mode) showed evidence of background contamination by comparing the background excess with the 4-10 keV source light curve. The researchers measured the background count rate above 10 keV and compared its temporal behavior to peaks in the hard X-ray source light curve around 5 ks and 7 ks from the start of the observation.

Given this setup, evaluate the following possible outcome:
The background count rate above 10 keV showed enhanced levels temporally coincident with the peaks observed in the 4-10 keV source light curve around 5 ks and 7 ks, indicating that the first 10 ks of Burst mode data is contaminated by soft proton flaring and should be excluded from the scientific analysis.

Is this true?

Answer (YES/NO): YES